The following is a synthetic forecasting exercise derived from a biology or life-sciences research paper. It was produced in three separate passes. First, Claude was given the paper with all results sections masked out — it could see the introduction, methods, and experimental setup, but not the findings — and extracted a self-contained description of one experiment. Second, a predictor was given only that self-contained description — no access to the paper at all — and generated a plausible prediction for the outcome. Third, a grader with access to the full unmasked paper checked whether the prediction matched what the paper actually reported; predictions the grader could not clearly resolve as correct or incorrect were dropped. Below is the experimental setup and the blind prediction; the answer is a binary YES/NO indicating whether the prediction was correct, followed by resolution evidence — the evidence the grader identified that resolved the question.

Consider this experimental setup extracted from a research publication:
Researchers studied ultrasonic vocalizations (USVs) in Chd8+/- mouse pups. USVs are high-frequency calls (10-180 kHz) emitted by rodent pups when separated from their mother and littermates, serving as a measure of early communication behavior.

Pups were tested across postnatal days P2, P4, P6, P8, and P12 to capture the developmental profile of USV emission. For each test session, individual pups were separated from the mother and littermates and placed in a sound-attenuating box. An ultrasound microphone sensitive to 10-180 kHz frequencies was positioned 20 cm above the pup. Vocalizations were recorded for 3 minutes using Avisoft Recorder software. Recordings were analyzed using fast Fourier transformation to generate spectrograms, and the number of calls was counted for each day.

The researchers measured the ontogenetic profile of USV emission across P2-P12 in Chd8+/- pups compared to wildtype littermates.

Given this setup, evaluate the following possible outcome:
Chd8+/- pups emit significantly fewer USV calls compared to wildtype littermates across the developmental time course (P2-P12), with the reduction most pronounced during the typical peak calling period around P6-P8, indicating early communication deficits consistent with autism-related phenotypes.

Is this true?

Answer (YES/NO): NO